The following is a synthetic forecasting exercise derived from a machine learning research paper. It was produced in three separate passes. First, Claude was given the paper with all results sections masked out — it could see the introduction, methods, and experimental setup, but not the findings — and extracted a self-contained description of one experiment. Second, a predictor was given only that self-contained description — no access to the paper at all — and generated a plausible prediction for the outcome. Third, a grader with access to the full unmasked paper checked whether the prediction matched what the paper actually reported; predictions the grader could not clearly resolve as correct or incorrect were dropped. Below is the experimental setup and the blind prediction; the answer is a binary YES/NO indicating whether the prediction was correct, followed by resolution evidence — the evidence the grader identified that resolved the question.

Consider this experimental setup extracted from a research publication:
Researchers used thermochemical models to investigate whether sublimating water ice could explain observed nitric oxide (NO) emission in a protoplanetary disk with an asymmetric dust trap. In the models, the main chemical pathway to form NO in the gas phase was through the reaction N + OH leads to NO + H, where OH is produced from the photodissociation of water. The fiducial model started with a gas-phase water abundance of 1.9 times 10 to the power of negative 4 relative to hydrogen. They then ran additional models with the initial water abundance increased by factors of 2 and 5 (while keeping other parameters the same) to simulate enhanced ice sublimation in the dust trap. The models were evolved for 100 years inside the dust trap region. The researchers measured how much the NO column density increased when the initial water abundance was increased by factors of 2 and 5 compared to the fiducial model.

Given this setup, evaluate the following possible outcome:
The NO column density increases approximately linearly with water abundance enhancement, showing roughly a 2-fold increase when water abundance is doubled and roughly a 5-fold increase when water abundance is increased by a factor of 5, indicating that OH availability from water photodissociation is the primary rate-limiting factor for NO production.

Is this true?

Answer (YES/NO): NO